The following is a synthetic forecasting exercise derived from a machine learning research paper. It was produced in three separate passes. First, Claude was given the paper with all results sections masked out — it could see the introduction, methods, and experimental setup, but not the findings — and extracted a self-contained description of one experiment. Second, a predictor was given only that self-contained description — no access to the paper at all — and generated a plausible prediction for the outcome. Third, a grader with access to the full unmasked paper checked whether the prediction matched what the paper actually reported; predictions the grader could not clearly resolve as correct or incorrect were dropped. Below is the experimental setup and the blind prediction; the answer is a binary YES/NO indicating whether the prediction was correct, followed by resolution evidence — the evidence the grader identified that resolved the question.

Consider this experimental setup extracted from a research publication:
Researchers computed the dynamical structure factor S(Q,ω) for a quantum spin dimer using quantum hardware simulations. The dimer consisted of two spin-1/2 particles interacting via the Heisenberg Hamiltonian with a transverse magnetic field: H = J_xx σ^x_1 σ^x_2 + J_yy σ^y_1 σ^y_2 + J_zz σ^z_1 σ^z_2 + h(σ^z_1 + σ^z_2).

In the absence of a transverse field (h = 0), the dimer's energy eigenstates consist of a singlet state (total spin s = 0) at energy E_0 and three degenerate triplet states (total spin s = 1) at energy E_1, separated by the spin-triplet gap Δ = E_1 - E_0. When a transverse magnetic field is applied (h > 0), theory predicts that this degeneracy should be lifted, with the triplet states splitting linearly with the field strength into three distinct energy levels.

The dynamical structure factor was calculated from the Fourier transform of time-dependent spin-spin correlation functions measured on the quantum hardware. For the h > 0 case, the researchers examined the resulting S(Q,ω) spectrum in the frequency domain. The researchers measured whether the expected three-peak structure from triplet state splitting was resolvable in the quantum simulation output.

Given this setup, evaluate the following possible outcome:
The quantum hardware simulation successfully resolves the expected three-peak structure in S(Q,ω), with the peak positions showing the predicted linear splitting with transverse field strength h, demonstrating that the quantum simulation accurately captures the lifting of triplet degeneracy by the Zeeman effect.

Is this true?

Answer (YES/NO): YES